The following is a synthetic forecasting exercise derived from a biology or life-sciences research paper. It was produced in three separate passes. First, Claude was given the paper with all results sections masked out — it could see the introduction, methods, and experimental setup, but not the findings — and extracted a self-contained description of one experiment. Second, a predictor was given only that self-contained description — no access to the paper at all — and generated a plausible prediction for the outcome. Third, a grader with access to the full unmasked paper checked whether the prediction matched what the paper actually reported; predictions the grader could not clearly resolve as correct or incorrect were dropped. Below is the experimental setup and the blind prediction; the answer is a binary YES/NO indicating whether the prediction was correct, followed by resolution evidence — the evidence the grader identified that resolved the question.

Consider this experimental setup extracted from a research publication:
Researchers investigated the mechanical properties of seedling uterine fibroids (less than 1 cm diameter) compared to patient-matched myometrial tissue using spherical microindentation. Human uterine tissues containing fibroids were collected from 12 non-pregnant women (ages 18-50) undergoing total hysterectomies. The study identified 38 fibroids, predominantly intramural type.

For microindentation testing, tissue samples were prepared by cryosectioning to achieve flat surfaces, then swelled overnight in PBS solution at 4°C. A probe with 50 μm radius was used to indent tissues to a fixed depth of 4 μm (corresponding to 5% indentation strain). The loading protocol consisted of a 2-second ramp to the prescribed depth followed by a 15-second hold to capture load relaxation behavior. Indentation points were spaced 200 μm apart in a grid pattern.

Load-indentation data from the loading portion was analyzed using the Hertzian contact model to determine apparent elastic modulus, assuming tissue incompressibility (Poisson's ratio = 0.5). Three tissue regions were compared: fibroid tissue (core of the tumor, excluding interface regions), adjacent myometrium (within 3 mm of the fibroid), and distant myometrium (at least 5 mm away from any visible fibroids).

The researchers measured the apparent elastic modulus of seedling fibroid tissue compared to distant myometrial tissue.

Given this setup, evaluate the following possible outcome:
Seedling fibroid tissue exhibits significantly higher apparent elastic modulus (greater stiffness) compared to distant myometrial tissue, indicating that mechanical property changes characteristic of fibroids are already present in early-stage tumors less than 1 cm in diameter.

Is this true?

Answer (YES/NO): YES